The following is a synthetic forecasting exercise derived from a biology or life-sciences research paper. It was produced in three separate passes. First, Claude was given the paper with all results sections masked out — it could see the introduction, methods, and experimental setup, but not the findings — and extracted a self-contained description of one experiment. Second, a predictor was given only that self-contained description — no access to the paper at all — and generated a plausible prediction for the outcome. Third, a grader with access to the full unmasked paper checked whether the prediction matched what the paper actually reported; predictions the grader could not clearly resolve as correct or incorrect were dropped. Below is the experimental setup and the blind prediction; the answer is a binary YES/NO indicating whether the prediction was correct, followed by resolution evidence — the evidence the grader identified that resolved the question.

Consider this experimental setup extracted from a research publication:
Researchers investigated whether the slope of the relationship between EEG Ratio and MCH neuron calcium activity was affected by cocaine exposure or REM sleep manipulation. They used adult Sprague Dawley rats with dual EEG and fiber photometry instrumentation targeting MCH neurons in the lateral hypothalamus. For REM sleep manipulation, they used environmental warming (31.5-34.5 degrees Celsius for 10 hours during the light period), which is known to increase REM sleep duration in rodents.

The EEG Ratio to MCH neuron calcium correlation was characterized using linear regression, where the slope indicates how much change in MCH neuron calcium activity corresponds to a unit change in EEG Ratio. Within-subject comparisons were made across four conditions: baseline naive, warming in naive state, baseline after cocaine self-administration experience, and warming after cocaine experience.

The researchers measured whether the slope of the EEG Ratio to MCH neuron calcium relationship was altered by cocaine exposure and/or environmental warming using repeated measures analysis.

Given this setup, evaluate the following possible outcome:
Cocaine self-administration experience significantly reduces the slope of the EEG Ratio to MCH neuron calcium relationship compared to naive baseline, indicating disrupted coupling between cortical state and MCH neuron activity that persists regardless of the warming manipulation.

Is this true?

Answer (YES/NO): NO